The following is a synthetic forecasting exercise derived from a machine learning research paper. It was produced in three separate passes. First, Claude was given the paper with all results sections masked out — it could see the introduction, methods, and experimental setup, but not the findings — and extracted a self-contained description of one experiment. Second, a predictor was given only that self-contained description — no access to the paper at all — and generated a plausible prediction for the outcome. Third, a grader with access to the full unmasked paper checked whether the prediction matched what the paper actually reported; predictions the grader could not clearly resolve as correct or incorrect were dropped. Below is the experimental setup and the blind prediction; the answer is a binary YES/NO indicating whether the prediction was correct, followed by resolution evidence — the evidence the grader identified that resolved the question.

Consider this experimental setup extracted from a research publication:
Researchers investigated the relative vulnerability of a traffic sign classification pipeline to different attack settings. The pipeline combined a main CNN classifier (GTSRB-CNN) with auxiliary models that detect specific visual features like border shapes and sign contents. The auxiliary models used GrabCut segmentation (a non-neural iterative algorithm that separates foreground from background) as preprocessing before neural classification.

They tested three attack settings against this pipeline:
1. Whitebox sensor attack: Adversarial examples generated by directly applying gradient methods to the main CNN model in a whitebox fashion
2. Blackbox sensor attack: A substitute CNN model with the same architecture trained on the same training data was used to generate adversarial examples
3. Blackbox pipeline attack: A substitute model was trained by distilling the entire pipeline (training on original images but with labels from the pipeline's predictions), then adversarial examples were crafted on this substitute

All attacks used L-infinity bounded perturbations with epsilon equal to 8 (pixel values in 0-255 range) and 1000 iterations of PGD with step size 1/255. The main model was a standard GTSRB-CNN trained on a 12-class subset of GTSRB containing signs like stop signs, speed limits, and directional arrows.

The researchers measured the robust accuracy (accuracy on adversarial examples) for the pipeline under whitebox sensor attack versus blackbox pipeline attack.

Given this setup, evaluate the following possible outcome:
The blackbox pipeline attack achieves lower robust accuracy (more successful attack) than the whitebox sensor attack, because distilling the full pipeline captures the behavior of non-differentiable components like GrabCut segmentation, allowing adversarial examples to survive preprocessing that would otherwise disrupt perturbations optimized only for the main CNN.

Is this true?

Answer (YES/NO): NO